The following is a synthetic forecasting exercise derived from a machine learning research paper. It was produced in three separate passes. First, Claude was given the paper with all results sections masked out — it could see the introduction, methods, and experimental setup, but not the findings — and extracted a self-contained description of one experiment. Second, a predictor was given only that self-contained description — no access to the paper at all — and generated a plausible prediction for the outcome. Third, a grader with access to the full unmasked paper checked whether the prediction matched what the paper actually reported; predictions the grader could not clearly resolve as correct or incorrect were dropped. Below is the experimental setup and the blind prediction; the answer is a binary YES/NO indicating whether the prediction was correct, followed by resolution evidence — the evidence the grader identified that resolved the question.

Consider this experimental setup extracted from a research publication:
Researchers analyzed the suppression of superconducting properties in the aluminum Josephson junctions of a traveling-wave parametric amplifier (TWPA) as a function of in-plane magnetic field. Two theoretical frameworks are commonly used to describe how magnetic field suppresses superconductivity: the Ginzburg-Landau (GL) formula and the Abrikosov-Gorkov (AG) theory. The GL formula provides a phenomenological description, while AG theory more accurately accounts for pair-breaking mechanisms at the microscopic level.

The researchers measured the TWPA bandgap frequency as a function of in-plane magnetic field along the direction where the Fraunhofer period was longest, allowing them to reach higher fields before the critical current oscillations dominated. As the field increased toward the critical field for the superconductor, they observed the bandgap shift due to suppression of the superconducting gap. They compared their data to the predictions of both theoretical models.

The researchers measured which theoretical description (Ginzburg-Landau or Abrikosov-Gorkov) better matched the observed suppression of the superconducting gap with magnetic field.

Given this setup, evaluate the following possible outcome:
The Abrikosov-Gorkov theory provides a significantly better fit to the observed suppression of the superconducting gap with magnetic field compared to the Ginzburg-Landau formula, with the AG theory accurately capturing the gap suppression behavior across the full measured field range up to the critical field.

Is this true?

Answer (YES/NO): YES